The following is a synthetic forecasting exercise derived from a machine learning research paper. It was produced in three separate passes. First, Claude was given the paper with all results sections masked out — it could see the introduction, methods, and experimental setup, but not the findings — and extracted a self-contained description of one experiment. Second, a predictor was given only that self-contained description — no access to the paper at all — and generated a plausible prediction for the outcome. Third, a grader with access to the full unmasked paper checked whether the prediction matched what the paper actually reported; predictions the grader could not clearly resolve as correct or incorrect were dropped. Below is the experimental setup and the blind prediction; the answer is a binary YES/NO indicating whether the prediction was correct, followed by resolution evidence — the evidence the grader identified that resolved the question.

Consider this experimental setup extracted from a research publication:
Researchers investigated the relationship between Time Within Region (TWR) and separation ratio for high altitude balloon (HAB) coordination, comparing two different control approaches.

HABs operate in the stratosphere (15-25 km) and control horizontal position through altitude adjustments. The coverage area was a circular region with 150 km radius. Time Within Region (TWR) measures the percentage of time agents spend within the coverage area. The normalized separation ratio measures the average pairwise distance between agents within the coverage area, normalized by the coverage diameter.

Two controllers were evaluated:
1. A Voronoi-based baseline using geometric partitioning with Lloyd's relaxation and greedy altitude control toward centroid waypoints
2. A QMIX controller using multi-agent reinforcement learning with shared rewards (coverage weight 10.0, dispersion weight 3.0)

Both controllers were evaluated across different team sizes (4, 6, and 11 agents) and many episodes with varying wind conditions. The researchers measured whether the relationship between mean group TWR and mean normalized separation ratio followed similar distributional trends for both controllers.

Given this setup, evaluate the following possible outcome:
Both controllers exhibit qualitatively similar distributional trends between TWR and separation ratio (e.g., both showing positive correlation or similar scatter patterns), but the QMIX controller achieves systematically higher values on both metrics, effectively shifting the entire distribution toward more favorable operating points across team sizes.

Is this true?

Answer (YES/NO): NO